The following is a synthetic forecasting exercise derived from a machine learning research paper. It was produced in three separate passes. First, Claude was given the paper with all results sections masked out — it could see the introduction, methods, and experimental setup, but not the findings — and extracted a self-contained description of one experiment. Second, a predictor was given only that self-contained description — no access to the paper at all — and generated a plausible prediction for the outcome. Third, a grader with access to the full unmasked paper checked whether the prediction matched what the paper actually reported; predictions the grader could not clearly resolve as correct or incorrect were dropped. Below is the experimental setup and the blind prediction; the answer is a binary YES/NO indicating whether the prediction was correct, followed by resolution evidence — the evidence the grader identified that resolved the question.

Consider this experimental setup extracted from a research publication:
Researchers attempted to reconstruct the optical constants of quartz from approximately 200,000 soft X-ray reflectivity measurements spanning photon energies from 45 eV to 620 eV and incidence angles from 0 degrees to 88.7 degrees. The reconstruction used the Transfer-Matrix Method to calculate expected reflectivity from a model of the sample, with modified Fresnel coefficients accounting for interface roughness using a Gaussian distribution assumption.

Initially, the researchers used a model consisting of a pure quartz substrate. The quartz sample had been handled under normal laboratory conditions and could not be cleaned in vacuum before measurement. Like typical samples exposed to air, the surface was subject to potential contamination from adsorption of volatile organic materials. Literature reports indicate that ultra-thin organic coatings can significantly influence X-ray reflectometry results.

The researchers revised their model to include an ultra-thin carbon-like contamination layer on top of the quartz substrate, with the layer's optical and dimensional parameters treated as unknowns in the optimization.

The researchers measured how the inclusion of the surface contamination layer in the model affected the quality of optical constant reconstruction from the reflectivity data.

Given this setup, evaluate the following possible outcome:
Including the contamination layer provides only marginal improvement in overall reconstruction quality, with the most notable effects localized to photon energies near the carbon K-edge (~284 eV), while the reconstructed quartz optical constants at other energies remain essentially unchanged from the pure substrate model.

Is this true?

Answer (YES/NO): NO